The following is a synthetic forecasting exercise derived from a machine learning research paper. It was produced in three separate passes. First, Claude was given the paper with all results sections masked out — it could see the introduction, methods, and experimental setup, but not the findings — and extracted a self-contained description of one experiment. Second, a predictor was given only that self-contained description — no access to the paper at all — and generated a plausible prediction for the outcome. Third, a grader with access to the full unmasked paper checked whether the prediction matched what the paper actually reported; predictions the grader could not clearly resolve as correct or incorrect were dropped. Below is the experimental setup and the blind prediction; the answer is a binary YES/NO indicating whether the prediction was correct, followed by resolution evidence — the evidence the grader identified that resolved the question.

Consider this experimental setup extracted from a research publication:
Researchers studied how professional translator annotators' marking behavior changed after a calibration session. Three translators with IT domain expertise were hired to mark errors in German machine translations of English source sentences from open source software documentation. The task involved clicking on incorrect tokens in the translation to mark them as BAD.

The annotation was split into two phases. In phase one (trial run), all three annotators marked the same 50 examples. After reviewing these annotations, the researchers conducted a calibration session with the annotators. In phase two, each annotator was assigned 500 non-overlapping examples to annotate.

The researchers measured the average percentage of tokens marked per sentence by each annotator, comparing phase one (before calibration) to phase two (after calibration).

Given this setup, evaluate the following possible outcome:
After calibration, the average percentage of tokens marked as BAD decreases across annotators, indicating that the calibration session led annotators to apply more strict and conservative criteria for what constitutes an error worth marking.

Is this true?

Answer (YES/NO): NO